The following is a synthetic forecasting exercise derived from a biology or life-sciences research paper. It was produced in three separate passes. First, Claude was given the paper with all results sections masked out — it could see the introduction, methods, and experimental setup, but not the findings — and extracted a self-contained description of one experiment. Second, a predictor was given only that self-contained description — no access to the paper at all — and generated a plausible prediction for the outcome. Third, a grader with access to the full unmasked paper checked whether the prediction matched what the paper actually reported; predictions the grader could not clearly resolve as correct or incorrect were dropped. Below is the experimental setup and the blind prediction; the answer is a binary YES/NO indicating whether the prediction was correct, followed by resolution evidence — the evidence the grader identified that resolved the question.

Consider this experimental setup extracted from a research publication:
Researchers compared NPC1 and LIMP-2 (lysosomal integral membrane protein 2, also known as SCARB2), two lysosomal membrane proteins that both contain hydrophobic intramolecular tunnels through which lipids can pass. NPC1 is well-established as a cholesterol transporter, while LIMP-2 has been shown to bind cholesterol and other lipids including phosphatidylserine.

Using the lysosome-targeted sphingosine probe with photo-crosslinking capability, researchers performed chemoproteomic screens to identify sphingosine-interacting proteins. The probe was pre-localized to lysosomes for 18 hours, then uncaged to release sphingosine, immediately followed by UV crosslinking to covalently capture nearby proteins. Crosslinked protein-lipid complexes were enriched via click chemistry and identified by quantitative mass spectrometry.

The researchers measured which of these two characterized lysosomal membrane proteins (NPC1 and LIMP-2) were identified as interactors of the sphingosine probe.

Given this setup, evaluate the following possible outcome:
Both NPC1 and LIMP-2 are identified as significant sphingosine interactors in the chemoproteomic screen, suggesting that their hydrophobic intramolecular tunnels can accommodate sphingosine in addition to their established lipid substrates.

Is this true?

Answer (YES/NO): YES